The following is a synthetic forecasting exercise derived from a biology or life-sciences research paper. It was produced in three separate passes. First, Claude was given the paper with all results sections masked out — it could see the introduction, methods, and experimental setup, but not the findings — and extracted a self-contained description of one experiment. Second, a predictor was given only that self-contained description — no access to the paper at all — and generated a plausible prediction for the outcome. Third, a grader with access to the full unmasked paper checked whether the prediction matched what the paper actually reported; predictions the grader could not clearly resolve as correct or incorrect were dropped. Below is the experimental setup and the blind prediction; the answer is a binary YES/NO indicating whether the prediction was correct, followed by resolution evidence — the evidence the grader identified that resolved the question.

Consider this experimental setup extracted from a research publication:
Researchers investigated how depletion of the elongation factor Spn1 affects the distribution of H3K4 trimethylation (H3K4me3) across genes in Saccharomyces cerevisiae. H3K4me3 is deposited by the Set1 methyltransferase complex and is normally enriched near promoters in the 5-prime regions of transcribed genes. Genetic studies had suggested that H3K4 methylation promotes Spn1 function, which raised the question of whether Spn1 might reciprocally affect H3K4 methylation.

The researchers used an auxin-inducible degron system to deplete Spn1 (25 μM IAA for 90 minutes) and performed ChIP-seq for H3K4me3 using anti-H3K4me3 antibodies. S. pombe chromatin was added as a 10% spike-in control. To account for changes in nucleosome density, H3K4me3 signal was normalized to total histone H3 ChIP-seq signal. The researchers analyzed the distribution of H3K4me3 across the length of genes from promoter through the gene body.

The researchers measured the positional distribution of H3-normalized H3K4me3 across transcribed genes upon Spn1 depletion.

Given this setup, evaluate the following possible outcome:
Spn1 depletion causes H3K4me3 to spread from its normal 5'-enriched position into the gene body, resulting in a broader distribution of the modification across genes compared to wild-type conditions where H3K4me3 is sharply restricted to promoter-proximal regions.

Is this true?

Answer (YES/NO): YES